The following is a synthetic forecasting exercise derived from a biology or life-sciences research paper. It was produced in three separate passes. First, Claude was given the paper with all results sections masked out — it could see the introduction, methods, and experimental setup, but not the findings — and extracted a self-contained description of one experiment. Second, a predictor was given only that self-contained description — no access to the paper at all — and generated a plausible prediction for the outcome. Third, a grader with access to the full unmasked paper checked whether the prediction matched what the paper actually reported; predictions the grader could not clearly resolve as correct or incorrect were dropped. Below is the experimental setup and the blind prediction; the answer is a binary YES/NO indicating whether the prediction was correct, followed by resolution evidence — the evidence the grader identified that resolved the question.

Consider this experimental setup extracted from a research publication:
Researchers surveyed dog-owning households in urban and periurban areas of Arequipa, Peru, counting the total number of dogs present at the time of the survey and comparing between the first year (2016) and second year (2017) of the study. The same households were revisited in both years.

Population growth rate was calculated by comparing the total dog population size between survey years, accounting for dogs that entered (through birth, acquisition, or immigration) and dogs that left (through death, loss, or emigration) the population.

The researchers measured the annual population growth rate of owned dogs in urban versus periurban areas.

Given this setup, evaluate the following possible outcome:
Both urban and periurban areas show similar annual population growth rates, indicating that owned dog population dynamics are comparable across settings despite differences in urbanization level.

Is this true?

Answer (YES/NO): NO